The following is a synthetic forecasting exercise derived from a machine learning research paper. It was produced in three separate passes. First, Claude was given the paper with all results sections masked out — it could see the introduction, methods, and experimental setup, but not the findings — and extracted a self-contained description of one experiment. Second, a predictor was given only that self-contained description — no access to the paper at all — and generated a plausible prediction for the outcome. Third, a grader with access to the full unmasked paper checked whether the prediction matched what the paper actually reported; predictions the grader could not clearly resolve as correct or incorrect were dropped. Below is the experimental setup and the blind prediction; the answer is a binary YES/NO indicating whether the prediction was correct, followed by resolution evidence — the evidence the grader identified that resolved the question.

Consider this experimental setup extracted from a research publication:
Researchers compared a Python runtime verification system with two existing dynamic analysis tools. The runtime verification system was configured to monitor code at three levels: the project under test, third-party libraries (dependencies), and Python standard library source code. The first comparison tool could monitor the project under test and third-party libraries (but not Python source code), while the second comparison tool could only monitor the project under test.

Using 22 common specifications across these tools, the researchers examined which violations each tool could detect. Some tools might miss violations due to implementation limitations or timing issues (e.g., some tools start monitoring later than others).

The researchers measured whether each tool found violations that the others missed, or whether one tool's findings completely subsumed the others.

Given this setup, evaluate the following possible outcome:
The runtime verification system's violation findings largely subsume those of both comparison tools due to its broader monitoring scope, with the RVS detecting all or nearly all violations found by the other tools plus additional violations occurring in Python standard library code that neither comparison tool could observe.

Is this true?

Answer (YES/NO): NO